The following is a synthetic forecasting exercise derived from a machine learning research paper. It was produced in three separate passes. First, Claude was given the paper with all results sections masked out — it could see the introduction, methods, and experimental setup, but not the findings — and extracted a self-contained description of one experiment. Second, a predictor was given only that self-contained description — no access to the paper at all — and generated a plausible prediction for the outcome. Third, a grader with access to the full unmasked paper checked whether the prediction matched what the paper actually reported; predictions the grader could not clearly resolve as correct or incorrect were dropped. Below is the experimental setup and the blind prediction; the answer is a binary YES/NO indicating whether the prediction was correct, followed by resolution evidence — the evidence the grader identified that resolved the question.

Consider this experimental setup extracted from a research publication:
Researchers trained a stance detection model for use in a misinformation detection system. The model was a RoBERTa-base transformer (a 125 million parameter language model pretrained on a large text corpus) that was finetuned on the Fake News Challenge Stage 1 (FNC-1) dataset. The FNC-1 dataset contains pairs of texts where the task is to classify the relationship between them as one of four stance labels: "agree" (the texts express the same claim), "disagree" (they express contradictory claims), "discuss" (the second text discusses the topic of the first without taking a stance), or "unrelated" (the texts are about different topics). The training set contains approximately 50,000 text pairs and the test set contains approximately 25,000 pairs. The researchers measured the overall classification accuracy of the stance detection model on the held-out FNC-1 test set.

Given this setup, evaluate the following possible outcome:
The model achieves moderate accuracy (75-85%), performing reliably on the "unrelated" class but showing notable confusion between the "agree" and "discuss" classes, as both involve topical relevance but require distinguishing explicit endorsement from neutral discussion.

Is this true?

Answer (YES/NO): NO